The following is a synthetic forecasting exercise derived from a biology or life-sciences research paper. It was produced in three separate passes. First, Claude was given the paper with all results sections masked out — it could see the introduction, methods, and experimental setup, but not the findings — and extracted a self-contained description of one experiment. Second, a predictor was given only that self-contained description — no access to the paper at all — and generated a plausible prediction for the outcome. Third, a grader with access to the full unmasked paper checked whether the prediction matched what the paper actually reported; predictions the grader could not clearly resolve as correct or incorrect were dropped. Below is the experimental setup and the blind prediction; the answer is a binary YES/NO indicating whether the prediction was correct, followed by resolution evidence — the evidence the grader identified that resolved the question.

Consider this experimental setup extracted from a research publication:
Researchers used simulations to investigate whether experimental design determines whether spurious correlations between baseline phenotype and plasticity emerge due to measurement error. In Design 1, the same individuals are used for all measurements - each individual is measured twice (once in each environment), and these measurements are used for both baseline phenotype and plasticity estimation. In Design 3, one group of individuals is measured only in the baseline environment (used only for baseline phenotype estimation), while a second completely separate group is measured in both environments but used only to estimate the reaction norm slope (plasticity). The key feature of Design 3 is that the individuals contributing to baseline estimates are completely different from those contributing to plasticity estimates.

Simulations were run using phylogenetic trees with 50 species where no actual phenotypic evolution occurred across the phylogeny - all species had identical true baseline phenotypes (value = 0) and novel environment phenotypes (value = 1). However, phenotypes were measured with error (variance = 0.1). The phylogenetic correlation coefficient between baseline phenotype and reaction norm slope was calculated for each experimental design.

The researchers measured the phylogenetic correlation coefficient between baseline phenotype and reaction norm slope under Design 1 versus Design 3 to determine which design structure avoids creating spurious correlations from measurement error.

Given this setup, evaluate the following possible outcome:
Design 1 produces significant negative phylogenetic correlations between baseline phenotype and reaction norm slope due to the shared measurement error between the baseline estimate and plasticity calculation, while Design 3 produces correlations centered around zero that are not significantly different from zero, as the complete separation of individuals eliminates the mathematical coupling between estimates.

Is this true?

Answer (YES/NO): YES